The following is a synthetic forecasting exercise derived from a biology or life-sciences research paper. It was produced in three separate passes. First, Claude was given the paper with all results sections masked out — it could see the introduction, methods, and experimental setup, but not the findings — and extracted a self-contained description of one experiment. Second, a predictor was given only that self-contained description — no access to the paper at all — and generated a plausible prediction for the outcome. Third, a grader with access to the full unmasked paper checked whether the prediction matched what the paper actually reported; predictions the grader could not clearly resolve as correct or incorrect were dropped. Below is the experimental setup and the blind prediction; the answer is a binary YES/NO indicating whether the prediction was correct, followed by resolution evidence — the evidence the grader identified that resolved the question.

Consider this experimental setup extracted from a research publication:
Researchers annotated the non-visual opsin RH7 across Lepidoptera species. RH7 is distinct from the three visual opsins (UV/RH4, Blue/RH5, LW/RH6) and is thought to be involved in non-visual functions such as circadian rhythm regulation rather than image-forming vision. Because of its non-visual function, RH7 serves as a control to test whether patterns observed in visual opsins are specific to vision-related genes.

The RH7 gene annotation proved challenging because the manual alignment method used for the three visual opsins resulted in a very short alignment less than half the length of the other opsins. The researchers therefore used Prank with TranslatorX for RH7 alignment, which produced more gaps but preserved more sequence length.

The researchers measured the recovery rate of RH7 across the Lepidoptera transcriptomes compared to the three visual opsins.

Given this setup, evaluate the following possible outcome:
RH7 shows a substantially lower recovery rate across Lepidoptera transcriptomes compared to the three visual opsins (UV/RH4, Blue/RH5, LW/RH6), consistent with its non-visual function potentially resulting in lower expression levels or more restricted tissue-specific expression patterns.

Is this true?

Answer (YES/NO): YES